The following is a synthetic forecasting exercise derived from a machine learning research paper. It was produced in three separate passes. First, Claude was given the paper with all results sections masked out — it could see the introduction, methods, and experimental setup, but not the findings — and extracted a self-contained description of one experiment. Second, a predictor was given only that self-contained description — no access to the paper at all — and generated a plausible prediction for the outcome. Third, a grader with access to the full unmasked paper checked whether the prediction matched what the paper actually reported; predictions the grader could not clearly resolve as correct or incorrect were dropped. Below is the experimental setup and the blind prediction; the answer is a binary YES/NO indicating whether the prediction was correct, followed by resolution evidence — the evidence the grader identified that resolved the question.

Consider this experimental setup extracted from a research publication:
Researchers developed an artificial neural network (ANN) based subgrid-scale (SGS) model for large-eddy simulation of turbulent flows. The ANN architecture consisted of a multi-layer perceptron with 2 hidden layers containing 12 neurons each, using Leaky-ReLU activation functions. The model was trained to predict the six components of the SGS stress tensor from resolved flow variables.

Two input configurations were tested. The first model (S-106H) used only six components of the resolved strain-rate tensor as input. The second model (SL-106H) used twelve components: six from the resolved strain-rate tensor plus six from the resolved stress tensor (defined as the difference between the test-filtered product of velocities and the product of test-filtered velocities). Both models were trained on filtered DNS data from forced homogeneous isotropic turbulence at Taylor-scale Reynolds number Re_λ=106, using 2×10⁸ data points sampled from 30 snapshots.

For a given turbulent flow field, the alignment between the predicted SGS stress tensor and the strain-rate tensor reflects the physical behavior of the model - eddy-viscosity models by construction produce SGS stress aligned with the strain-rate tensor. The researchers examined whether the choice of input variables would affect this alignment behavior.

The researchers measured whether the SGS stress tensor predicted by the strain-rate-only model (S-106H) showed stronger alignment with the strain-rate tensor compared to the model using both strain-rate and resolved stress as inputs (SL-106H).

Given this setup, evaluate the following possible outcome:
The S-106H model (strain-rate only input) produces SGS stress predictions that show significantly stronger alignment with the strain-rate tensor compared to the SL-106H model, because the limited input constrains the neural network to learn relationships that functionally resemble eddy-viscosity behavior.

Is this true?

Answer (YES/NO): YES